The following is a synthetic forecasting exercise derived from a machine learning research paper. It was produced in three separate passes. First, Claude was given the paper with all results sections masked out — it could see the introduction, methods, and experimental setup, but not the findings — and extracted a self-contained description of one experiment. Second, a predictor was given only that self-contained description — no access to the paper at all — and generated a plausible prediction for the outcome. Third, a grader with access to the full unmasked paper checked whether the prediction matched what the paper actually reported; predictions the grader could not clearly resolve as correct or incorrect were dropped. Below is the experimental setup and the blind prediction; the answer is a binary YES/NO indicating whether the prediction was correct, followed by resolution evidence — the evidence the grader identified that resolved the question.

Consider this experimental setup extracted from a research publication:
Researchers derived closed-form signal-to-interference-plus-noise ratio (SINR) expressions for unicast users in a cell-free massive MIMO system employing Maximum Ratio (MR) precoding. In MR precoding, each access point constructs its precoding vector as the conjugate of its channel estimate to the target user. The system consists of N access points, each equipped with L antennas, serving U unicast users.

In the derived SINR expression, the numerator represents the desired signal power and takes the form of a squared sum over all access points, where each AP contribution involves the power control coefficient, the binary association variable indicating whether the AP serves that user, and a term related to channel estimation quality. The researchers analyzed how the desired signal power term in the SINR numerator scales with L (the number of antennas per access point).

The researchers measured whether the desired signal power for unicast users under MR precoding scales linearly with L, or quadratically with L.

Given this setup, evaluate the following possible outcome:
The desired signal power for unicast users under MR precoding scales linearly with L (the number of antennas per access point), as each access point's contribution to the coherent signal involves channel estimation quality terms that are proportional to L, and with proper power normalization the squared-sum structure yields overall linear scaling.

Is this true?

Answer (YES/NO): NO